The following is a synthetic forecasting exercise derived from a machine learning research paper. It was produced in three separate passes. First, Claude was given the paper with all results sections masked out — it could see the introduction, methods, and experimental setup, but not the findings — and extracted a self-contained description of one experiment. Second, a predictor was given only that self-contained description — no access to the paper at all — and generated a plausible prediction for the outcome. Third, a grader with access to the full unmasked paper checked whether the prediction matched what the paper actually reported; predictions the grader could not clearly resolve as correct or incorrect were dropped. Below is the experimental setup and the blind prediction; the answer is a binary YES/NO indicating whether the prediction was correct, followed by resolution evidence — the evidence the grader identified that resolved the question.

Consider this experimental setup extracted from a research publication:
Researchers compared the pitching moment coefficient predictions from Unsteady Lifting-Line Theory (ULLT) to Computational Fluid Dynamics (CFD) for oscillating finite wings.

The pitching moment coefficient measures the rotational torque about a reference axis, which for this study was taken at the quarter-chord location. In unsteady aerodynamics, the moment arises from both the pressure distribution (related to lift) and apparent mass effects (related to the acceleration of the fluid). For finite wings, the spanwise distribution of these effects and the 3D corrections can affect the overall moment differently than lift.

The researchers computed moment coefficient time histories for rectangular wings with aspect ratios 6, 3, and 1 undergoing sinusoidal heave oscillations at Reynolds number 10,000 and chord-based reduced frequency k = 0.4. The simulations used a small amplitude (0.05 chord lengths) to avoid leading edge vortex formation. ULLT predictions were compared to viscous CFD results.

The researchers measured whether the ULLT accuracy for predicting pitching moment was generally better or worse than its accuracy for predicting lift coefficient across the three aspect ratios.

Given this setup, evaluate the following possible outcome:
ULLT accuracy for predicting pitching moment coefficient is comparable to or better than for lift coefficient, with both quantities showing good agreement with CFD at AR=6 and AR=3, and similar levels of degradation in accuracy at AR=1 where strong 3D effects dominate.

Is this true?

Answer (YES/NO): NO